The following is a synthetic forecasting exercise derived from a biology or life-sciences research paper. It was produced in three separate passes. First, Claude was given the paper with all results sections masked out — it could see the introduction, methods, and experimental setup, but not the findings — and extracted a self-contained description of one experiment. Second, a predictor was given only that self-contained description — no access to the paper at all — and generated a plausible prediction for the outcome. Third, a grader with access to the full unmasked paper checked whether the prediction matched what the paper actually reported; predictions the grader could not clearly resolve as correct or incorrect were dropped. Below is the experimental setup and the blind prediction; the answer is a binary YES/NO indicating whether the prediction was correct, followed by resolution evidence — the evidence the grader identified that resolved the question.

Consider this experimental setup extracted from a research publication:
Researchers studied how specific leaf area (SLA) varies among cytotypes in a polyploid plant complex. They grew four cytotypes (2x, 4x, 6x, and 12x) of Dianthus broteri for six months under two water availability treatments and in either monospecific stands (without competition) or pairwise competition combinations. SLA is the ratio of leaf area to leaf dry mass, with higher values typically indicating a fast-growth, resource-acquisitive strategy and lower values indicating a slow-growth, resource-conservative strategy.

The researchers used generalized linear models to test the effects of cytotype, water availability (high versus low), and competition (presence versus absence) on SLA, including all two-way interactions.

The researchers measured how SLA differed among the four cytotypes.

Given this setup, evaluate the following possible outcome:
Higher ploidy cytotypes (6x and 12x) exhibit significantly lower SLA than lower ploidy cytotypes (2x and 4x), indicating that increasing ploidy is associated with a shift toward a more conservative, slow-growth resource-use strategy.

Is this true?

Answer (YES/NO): NO